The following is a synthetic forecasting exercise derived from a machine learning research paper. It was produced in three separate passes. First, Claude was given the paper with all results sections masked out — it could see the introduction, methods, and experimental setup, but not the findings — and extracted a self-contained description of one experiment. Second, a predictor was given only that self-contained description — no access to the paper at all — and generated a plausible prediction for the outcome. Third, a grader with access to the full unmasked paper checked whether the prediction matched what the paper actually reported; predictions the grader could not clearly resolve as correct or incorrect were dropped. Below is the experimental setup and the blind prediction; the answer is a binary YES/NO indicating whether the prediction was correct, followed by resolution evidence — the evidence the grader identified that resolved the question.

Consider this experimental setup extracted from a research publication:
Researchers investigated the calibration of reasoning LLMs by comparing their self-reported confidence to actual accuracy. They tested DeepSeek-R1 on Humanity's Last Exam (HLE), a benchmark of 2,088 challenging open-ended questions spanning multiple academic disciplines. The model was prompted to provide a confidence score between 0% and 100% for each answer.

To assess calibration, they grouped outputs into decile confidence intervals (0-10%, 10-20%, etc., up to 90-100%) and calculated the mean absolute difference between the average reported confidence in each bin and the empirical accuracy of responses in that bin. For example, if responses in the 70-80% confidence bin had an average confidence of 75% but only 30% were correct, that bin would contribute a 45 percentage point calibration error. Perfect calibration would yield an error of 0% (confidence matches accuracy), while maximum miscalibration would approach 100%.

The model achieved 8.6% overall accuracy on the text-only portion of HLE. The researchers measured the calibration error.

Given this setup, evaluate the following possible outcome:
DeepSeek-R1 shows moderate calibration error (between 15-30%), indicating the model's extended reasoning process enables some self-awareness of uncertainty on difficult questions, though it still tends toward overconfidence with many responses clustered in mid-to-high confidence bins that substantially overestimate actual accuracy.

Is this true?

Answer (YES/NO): NO